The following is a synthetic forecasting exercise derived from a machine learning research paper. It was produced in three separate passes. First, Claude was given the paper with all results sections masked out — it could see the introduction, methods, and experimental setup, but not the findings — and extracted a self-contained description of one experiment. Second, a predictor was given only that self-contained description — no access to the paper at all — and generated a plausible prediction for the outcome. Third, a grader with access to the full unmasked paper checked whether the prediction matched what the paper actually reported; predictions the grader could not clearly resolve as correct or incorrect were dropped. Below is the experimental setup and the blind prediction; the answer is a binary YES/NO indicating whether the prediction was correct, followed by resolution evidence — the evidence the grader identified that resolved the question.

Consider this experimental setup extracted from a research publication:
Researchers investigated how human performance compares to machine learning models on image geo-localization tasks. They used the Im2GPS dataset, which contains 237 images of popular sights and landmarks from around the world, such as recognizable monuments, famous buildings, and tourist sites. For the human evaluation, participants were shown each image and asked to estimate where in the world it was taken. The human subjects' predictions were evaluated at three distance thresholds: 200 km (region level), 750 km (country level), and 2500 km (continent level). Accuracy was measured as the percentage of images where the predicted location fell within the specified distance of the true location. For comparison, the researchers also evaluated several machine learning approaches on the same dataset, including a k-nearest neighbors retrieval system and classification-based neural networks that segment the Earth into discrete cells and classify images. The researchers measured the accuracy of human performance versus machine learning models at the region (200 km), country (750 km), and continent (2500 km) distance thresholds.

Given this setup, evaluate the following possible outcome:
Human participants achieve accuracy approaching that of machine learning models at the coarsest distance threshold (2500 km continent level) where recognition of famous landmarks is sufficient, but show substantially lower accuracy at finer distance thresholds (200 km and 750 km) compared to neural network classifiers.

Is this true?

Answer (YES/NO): NO